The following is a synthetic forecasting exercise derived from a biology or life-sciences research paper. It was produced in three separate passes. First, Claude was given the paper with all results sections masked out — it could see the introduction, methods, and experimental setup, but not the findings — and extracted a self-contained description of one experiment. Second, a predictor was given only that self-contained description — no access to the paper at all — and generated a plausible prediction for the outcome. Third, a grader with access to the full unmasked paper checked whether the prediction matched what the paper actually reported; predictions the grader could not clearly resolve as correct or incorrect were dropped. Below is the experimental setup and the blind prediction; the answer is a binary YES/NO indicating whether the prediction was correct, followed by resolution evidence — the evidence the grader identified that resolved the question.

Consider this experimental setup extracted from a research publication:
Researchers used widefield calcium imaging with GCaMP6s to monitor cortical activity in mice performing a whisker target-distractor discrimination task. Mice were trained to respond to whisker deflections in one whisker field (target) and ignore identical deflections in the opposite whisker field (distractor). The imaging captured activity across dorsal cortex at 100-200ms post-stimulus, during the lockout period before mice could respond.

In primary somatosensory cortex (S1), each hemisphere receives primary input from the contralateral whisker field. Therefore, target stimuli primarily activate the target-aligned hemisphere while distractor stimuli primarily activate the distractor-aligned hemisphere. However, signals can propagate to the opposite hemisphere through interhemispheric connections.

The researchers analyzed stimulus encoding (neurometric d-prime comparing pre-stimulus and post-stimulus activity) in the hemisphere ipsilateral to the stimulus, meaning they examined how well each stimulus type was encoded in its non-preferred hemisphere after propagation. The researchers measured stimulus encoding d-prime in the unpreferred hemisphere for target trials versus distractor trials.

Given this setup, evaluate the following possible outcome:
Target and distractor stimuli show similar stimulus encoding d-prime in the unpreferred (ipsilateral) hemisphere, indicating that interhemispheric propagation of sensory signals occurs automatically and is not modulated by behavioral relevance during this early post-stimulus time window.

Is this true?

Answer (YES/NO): NO